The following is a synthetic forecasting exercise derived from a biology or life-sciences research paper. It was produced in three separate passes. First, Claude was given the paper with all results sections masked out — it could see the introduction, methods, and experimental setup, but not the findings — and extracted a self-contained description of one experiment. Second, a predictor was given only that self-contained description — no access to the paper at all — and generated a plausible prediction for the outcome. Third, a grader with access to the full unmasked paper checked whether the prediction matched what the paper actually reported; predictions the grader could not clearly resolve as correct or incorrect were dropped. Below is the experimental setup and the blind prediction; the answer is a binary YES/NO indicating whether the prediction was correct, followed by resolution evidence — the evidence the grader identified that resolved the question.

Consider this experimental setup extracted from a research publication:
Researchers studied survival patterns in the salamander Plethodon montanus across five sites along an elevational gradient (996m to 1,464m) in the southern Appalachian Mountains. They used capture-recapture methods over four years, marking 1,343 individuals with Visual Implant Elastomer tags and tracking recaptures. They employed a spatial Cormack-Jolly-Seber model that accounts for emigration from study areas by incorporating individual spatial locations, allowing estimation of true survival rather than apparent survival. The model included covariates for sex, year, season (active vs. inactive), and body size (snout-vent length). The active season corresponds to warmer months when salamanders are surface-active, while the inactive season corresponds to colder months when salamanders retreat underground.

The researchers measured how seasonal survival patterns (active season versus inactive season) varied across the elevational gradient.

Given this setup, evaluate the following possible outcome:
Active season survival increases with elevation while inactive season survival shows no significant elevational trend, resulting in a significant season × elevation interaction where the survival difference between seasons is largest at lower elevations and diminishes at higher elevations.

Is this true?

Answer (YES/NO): NO